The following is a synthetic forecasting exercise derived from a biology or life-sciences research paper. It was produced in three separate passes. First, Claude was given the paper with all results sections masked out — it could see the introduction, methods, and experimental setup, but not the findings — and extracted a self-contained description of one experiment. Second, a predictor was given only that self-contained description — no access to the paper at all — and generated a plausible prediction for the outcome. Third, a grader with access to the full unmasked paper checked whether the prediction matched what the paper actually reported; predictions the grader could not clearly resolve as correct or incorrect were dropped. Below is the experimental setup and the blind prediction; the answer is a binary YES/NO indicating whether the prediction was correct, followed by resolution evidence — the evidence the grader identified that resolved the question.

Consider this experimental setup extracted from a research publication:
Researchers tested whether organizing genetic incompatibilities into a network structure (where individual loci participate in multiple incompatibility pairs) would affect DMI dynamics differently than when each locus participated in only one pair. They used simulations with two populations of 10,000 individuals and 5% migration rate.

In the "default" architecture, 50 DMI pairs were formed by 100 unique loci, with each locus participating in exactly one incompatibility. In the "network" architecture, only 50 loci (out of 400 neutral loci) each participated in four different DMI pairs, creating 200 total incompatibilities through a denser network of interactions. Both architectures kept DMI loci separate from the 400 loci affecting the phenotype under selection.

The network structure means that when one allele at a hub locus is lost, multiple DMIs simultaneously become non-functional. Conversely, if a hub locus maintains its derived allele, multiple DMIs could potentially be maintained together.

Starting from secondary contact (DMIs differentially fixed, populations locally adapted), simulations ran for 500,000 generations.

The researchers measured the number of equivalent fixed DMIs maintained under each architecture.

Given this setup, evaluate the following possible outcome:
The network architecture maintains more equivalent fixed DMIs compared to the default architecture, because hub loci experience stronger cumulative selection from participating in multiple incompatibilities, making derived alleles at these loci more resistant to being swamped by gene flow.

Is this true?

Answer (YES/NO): NO